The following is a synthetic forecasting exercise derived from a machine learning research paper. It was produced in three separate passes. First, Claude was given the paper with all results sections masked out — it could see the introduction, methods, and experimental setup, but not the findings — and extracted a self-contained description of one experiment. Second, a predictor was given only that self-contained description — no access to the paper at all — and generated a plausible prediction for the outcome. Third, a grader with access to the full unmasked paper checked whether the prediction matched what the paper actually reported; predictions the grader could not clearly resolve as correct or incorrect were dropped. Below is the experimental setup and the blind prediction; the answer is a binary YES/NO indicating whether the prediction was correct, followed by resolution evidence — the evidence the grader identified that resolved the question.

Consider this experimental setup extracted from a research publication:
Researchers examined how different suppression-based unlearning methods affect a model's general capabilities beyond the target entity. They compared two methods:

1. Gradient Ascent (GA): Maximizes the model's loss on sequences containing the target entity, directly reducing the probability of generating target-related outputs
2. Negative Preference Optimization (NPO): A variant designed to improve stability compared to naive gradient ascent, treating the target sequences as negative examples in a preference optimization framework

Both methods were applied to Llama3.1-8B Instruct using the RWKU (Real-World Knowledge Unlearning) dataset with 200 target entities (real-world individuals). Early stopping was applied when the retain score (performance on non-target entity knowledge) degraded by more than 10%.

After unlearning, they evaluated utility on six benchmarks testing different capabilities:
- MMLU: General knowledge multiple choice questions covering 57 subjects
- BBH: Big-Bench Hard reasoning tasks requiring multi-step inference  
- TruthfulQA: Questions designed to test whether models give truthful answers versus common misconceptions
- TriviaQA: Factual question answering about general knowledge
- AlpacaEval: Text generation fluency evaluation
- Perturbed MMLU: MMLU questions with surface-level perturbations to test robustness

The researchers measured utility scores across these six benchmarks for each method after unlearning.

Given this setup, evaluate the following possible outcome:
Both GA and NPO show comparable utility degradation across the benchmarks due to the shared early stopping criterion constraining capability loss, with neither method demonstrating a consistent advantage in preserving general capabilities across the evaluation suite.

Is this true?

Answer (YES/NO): YES